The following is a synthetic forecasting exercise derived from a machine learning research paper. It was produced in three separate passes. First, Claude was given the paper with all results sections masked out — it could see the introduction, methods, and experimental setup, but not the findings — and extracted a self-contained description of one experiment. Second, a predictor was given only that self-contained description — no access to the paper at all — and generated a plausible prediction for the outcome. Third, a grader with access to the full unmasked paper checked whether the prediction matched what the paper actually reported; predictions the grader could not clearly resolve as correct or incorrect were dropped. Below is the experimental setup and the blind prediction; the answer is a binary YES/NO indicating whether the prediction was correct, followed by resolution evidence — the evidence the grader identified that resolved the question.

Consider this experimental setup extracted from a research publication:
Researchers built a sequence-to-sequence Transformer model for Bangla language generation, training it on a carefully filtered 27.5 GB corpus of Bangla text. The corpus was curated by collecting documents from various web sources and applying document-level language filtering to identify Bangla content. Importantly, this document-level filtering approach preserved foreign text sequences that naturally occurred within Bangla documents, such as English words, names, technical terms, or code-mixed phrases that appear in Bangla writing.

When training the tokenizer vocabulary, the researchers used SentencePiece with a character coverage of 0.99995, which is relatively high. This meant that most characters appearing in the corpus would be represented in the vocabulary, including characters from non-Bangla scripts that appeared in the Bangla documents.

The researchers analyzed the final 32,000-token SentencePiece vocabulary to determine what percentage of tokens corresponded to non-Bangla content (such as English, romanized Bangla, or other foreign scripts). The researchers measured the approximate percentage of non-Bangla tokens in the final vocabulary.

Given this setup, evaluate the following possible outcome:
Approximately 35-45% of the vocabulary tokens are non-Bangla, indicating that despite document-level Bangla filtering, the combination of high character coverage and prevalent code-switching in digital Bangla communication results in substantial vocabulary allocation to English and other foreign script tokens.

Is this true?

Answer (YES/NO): NO